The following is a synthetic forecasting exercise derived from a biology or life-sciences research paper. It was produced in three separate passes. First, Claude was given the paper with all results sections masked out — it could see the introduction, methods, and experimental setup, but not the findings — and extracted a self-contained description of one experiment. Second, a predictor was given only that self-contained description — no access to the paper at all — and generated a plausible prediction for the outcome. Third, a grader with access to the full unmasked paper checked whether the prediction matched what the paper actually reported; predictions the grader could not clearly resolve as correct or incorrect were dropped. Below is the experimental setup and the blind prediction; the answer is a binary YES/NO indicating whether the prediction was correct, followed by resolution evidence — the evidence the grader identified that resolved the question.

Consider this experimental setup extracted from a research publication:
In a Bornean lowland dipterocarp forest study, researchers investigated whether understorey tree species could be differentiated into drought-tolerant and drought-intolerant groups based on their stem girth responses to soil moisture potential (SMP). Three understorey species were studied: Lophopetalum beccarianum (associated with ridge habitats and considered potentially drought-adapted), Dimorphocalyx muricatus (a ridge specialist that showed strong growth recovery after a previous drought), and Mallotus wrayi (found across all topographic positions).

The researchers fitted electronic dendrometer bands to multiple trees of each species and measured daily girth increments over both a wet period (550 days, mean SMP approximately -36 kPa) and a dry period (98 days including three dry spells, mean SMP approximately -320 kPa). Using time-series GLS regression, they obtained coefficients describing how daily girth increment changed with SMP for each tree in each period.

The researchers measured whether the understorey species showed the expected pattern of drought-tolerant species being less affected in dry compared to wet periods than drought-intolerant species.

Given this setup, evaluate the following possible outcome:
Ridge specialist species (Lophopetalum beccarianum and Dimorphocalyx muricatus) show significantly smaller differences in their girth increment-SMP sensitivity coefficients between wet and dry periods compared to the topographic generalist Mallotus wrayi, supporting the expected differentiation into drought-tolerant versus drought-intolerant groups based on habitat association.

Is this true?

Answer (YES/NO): NO